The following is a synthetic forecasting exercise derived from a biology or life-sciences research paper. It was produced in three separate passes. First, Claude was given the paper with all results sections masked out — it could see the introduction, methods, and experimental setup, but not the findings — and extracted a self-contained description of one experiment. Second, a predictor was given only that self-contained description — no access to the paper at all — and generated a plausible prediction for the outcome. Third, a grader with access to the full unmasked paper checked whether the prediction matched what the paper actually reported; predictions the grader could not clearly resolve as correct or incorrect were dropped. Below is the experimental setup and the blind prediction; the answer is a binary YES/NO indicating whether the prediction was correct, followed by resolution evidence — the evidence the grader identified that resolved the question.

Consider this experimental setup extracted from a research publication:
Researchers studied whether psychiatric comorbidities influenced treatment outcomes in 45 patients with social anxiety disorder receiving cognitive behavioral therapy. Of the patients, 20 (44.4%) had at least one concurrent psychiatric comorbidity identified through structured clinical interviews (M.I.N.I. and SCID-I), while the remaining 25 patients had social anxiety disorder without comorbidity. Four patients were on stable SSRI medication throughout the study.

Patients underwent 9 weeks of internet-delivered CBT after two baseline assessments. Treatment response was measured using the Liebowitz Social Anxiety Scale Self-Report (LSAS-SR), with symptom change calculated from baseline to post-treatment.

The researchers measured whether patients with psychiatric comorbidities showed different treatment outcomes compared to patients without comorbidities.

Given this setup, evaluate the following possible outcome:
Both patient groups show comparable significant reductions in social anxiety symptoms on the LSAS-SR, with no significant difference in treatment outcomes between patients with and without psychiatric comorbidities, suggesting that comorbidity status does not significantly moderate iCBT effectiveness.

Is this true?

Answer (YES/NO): YES